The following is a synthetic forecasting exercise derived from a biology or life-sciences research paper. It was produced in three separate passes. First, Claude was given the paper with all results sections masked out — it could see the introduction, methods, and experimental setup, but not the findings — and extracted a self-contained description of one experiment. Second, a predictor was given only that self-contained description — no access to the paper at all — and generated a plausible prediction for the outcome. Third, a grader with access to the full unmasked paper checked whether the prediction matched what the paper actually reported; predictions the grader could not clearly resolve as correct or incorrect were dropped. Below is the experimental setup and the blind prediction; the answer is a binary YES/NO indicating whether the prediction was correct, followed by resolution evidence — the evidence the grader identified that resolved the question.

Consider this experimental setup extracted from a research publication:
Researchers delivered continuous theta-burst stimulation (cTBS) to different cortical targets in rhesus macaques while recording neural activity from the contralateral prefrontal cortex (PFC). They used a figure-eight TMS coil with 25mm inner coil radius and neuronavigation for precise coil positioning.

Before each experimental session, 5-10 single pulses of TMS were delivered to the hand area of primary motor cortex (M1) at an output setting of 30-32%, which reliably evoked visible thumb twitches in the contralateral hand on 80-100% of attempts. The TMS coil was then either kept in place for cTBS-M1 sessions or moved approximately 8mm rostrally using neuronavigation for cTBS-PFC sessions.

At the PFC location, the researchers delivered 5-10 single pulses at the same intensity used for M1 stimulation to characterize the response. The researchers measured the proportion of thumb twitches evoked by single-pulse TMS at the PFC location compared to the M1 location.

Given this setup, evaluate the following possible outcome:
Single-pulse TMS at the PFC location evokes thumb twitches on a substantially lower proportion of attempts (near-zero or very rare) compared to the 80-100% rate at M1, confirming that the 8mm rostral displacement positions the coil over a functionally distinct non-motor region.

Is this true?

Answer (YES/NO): YES